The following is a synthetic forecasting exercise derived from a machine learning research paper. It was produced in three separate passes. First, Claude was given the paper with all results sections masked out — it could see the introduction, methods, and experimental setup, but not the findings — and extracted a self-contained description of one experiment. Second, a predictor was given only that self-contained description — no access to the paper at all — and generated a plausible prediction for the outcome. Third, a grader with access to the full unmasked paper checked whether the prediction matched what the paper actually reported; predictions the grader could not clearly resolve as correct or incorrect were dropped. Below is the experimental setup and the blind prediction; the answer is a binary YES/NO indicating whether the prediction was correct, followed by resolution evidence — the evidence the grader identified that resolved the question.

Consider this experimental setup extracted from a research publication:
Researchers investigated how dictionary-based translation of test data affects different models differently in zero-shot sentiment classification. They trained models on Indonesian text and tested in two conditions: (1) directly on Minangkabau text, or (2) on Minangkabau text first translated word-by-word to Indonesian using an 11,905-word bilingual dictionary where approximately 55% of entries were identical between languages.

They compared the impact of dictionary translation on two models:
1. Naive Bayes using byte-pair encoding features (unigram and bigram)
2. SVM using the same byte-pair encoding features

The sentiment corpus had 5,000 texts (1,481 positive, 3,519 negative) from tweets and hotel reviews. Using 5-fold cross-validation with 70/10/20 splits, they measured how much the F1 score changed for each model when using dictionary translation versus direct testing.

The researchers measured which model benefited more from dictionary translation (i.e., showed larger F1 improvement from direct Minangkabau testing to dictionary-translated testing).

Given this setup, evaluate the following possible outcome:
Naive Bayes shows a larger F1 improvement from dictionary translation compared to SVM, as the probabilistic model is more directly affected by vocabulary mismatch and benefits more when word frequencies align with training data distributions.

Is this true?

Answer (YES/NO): NO